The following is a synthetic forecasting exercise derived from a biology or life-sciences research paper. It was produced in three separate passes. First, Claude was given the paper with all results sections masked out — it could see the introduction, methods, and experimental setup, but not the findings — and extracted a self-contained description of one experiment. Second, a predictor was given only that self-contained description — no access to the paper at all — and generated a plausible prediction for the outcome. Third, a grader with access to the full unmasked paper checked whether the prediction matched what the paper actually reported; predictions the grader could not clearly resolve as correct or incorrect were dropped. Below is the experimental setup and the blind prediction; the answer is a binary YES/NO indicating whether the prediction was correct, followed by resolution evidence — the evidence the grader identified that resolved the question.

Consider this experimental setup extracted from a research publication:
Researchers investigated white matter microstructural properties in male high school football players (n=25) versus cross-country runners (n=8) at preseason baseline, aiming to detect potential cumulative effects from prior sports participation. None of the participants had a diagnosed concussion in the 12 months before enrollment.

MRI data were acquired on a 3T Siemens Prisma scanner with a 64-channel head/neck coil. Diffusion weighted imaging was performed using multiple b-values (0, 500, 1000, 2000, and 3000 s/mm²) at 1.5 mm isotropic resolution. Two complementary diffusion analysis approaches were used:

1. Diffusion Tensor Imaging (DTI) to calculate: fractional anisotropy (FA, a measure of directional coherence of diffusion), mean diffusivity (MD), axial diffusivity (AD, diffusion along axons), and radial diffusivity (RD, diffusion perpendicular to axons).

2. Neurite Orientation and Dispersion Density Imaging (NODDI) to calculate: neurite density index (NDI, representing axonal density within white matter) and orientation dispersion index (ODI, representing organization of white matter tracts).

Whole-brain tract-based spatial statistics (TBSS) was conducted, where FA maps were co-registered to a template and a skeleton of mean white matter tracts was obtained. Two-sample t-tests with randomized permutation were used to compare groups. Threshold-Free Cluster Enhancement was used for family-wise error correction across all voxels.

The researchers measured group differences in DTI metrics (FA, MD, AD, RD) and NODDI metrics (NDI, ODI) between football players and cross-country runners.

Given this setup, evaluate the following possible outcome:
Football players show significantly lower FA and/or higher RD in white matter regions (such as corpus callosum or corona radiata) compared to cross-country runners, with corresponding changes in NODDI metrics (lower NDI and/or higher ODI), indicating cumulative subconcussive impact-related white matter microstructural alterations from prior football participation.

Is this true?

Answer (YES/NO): NO